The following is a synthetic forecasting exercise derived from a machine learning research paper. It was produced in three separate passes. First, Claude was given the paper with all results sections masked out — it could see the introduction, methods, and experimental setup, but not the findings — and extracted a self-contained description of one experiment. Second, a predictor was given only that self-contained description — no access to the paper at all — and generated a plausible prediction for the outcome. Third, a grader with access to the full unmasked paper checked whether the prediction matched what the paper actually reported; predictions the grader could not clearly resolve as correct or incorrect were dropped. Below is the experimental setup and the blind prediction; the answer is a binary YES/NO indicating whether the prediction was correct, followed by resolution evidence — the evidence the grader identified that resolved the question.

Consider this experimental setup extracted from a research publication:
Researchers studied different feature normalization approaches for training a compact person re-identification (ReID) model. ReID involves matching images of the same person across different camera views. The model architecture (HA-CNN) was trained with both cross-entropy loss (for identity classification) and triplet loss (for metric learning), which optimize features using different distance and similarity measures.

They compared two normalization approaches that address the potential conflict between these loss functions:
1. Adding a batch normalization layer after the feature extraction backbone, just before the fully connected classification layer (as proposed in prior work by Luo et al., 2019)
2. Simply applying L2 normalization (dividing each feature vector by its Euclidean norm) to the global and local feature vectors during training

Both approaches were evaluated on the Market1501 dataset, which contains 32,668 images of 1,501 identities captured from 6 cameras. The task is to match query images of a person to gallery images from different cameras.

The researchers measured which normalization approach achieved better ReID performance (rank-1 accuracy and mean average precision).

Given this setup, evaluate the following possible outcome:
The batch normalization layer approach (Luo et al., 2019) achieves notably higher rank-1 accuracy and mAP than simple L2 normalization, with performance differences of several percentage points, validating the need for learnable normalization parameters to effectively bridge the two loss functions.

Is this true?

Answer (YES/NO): NO